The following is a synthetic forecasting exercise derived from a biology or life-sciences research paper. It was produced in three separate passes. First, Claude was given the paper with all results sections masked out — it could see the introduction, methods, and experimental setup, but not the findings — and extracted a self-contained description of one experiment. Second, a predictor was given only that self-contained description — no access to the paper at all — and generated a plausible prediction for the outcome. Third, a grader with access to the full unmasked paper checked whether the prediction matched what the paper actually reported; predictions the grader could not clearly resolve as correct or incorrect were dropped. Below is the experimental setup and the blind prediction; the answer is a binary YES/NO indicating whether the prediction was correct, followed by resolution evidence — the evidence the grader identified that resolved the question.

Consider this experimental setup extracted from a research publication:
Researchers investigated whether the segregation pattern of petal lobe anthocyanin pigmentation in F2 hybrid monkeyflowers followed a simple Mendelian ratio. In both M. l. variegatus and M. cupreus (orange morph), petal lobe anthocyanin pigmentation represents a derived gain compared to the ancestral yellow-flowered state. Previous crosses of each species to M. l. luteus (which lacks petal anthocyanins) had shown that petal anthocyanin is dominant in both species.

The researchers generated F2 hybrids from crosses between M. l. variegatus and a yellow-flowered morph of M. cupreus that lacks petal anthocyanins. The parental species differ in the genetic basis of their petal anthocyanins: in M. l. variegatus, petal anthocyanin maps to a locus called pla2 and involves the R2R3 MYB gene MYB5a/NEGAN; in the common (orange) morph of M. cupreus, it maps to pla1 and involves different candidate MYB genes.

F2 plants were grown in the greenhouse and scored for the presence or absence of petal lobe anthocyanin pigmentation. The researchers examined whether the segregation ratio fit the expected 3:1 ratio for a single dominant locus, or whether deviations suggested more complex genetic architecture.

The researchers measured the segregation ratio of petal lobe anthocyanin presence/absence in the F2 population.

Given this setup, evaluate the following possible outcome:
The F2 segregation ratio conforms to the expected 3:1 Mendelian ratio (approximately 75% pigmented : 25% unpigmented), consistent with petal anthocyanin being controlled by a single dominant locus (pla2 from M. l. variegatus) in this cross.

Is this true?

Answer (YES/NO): YES